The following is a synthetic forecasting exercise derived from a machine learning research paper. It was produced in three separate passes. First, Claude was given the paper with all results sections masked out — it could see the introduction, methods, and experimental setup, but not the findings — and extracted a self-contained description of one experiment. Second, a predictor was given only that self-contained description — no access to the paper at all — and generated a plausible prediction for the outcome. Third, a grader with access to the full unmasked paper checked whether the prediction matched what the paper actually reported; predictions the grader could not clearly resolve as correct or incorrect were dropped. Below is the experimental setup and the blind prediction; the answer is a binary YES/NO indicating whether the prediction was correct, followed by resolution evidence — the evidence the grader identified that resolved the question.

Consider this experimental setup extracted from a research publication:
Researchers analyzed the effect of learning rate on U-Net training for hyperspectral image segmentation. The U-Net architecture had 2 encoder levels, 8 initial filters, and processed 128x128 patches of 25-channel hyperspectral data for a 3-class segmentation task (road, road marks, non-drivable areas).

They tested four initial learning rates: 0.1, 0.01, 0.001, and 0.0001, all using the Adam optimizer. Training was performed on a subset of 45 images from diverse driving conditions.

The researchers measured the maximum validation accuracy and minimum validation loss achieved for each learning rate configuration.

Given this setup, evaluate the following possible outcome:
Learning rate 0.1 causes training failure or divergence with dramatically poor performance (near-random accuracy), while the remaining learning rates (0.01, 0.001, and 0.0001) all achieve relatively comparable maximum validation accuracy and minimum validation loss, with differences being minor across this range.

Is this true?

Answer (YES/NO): NO